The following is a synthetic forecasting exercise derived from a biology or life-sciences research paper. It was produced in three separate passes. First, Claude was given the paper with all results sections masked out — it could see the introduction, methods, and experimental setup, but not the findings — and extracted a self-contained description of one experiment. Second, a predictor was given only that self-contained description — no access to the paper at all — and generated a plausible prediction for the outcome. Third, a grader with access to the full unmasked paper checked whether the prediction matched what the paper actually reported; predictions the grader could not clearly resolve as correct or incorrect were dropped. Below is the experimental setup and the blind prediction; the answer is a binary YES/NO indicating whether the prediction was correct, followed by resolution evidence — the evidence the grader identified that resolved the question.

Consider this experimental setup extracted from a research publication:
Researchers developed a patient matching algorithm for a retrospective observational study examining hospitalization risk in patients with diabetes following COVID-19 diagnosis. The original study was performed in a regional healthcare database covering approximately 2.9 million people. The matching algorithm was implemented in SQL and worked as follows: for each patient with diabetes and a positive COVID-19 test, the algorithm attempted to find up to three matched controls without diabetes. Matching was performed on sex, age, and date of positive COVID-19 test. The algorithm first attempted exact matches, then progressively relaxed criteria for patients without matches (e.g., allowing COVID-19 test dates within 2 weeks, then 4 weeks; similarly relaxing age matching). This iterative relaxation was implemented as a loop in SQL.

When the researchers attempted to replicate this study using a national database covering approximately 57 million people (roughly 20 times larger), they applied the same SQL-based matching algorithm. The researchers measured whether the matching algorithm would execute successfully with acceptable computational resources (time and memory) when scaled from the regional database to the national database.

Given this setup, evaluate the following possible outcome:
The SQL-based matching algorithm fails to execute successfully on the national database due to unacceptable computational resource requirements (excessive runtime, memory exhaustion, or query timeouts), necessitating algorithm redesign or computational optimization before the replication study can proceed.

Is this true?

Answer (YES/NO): YES